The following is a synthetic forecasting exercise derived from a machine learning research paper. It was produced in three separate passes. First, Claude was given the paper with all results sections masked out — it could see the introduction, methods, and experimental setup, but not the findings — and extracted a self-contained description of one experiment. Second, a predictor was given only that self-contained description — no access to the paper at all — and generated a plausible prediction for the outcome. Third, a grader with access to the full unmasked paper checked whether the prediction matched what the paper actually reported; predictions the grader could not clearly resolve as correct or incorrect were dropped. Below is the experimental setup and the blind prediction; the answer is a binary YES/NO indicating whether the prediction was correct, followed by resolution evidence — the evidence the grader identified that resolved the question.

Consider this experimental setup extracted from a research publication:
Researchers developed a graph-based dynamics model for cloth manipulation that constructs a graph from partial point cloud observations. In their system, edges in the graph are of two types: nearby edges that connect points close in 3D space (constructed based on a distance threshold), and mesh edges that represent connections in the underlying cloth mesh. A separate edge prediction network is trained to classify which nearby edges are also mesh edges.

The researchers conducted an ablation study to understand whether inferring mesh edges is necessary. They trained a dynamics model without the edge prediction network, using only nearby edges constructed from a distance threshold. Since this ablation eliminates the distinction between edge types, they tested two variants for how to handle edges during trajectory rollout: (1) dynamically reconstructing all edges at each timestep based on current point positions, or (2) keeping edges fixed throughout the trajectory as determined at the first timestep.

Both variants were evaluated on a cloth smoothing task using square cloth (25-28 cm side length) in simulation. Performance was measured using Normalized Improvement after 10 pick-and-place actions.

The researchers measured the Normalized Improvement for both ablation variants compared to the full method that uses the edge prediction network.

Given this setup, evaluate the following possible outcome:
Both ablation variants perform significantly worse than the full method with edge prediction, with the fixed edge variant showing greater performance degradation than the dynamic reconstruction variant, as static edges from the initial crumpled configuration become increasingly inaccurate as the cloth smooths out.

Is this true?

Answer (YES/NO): NO